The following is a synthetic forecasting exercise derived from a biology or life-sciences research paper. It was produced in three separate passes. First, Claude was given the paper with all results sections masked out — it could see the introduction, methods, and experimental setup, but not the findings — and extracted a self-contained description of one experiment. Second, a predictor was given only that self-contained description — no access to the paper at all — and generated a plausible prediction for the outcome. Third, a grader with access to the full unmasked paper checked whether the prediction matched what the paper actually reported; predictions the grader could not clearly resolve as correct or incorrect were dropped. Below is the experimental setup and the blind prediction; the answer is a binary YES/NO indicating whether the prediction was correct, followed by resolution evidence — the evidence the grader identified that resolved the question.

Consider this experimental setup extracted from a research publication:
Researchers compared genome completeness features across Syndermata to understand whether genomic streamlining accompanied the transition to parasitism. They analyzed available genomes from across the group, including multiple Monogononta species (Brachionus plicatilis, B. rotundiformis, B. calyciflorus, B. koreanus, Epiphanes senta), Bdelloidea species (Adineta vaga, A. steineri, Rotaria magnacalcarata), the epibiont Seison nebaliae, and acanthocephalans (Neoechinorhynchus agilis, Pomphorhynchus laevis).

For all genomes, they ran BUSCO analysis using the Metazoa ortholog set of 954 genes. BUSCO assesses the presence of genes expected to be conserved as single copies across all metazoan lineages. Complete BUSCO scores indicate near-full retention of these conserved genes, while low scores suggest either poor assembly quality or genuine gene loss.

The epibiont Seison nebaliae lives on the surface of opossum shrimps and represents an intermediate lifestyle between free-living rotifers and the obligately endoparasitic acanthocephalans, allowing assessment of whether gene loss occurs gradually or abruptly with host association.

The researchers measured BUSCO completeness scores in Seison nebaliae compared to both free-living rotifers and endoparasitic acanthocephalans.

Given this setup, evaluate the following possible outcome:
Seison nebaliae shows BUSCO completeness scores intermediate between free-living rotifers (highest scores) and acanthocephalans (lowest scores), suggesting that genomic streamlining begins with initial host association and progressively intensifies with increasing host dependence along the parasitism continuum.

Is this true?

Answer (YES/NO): YES